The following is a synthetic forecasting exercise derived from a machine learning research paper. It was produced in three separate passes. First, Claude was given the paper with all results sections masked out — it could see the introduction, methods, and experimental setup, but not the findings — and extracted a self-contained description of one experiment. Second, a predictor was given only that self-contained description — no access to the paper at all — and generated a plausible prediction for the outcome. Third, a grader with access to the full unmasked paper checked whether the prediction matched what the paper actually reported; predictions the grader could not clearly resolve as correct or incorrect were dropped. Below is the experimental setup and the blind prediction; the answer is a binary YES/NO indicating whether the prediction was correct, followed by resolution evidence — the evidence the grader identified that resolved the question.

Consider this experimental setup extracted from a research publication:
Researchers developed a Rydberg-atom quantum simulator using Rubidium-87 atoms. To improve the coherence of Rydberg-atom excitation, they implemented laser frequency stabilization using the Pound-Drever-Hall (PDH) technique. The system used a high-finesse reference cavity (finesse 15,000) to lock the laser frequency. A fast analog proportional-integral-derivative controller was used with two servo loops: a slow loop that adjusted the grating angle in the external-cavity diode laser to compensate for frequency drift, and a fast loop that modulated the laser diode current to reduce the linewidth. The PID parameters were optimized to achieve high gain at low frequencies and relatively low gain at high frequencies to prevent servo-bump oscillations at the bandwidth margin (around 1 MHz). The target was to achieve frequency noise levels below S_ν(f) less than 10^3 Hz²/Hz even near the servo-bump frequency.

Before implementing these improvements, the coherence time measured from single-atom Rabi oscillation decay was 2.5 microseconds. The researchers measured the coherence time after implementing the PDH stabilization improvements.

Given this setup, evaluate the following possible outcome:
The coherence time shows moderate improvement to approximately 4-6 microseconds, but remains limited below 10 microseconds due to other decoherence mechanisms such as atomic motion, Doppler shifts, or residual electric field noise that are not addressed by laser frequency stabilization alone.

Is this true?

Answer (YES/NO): NO